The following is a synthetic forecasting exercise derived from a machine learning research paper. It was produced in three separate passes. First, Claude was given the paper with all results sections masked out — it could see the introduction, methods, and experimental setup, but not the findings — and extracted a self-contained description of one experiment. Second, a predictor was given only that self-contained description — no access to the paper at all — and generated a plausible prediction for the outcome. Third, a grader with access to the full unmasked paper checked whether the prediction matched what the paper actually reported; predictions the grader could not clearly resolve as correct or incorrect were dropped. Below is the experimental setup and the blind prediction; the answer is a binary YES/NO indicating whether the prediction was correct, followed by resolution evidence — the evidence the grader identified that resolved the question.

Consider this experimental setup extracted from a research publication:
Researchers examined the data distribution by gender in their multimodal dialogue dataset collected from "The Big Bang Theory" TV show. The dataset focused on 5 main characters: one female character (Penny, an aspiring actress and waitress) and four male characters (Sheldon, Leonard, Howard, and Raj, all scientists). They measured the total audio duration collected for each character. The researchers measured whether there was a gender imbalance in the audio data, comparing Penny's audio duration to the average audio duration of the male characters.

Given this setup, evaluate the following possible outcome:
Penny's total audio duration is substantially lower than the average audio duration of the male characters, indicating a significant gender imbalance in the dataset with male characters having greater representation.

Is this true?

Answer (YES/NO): NO